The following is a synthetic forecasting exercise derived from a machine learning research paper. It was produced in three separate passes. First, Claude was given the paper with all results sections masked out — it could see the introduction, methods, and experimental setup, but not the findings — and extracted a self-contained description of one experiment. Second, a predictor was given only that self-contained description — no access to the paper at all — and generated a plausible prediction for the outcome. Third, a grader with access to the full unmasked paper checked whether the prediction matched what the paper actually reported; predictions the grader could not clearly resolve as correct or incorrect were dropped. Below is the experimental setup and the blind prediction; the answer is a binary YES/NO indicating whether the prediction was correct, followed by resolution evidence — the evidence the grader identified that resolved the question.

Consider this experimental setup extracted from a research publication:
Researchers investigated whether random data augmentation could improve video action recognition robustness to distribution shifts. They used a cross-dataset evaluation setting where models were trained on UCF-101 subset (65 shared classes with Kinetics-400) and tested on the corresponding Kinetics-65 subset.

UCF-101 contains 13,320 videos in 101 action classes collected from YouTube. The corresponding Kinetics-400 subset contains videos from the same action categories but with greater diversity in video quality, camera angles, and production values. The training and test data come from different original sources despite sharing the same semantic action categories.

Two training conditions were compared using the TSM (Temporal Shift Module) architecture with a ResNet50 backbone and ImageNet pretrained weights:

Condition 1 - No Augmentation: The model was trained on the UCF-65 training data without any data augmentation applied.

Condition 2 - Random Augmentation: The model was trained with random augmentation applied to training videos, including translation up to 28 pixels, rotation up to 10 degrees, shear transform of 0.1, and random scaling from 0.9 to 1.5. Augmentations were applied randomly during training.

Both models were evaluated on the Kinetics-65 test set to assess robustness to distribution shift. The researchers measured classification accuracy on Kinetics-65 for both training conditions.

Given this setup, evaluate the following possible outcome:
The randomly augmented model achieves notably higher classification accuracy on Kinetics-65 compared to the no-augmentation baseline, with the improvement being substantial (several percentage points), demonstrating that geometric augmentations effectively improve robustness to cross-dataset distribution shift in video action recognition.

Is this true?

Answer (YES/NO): NO